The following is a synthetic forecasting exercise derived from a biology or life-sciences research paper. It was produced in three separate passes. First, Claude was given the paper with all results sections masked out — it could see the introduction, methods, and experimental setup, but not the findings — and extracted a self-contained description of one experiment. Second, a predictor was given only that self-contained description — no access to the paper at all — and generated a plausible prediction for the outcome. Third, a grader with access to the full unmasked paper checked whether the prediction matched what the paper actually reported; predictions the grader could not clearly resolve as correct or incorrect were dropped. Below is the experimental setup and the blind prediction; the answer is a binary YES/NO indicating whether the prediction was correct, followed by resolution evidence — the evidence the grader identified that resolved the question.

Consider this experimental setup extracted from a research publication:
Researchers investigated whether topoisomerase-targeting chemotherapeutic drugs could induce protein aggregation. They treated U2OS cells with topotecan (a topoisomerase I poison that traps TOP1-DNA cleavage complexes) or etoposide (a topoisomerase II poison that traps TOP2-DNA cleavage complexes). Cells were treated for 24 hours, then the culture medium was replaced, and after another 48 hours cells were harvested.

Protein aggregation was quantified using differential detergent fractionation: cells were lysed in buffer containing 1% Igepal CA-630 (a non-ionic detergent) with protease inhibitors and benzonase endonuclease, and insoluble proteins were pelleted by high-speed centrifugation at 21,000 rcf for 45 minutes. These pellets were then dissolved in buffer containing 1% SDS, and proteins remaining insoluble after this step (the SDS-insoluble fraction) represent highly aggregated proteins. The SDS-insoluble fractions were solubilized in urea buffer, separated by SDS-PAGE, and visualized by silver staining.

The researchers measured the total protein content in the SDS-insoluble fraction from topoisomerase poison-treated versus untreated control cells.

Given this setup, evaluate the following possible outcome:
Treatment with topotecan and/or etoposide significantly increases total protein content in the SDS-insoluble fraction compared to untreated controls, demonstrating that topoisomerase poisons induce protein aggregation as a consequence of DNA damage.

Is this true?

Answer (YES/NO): YES